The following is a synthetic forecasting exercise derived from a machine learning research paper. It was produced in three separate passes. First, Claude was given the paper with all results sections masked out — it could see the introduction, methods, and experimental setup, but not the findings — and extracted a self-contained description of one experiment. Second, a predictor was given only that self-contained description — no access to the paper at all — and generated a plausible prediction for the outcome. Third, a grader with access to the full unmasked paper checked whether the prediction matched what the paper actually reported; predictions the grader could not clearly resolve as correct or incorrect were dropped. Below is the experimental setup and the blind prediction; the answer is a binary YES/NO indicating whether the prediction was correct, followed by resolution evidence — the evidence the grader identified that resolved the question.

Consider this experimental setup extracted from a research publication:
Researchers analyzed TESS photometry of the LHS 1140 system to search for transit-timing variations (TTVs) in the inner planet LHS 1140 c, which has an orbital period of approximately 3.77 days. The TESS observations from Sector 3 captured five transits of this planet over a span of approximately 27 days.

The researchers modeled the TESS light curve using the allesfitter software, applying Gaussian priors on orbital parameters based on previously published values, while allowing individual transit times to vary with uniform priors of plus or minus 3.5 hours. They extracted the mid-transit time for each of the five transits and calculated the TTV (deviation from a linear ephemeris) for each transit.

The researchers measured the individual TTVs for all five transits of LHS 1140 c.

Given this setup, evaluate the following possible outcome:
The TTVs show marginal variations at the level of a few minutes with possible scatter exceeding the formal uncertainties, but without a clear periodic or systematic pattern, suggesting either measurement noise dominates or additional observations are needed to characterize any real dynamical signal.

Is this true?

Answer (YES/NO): NO